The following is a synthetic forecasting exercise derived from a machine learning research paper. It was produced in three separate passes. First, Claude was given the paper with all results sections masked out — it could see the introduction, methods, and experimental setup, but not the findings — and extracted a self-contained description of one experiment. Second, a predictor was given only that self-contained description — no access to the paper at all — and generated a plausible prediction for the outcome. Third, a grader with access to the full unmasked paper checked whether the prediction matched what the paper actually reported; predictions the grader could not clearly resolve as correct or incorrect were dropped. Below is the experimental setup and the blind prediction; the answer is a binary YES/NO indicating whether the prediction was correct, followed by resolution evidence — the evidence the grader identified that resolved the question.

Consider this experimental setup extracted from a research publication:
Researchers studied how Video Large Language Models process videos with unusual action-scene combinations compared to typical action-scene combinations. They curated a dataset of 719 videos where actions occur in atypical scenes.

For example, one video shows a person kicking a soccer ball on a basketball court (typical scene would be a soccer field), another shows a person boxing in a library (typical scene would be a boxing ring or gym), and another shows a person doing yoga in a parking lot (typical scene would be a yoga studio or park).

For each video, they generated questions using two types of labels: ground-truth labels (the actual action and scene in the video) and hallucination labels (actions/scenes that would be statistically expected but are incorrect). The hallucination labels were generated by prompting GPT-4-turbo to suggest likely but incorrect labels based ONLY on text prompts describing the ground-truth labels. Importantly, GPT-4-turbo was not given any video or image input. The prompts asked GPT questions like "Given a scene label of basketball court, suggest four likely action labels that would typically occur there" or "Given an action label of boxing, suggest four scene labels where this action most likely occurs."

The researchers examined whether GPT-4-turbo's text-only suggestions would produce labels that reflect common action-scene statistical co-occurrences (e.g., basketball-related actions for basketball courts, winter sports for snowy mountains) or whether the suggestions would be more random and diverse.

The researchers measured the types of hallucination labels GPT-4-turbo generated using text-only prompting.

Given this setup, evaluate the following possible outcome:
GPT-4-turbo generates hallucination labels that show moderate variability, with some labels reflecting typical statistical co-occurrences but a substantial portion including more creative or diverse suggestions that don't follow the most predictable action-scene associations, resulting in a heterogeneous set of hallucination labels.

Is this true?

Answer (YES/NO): NO